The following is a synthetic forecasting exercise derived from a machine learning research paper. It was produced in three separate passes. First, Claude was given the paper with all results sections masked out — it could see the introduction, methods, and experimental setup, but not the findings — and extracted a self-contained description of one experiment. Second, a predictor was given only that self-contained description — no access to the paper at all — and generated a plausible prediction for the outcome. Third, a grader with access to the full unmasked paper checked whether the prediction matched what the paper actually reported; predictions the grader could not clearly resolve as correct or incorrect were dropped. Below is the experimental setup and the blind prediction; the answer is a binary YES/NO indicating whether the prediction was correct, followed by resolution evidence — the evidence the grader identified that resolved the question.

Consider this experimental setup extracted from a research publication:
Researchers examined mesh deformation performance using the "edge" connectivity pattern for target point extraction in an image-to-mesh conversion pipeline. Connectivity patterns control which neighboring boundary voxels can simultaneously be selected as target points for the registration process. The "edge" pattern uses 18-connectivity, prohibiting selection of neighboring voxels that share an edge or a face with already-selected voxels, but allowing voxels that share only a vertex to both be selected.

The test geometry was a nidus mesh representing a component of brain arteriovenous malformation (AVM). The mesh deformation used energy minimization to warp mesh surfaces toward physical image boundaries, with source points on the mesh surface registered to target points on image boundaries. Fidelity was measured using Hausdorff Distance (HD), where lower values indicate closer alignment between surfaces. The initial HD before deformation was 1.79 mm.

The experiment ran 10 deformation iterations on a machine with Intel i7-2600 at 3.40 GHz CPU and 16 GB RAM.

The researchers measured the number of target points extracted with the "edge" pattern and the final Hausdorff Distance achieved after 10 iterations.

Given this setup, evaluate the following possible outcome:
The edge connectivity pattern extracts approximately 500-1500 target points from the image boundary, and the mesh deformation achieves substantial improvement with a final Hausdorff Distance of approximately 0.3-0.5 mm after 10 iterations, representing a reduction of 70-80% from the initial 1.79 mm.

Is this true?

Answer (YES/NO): NO